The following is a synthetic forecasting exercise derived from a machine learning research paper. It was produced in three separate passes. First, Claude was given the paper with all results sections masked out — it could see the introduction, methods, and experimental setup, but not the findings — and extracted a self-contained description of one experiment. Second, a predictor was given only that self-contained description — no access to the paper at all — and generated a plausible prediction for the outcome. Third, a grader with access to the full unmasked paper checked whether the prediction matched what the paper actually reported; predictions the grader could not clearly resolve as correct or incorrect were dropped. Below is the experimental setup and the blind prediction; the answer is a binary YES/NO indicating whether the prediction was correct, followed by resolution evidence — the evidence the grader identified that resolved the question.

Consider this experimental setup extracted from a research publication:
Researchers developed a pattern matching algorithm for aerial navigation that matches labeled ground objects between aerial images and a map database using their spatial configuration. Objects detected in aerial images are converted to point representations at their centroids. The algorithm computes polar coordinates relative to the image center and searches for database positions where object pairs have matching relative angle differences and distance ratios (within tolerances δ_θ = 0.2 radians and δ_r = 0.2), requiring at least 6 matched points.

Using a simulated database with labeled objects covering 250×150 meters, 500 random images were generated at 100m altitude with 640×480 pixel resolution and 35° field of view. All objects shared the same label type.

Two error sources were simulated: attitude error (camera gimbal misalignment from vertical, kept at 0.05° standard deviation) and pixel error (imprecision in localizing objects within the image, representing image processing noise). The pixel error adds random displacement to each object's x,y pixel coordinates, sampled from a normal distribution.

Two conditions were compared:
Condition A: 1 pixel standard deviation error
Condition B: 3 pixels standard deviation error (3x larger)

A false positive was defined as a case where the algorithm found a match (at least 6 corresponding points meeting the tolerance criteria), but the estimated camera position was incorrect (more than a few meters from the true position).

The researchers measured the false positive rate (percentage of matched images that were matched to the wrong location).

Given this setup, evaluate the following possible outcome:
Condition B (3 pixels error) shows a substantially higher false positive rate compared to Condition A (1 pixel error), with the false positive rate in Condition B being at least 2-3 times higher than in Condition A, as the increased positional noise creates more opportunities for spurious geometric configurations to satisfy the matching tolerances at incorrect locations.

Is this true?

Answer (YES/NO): YES